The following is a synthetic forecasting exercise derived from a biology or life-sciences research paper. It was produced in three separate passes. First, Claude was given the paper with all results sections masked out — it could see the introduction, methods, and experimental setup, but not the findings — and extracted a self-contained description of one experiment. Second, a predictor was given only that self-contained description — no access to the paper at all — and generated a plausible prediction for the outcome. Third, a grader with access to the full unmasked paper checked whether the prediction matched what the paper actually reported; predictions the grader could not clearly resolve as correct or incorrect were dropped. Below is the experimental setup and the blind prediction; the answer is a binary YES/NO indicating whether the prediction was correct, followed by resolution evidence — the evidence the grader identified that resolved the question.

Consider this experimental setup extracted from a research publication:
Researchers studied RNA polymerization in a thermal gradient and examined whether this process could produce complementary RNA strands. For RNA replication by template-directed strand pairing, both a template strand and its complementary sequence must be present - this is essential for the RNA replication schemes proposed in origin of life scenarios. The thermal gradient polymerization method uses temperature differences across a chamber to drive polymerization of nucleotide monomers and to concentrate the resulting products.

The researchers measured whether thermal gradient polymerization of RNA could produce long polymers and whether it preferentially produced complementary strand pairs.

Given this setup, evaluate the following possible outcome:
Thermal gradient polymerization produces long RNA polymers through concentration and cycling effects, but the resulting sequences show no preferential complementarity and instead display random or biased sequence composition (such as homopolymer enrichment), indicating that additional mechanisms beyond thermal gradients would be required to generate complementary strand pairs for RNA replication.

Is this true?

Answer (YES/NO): NO